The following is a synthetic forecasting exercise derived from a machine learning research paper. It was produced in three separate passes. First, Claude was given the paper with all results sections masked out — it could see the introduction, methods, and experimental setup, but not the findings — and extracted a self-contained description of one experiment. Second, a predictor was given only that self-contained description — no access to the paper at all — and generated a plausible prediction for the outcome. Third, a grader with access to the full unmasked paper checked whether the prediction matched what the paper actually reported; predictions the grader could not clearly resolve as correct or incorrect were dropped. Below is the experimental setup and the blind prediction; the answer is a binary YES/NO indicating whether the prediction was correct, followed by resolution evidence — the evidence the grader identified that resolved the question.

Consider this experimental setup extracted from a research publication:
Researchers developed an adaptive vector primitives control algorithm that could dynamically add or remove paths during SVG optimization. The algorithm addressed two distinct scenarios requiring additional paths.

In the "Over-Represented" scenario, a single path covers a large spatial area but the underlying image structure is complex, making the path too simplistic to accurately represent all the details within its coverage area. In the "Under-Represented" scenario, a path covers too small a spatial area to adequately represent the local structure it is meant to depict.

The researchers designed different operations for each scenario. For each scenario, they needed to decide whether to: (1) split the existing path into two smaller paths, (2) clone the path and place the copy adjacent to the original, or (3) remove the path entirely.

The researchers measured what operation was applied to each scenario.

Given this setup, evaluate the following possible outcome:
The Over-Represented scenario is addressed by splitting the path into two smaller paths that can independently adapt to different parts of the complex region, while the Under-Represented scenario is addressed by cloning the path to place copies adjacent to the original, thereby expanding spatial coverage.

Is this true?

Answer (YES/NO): YES